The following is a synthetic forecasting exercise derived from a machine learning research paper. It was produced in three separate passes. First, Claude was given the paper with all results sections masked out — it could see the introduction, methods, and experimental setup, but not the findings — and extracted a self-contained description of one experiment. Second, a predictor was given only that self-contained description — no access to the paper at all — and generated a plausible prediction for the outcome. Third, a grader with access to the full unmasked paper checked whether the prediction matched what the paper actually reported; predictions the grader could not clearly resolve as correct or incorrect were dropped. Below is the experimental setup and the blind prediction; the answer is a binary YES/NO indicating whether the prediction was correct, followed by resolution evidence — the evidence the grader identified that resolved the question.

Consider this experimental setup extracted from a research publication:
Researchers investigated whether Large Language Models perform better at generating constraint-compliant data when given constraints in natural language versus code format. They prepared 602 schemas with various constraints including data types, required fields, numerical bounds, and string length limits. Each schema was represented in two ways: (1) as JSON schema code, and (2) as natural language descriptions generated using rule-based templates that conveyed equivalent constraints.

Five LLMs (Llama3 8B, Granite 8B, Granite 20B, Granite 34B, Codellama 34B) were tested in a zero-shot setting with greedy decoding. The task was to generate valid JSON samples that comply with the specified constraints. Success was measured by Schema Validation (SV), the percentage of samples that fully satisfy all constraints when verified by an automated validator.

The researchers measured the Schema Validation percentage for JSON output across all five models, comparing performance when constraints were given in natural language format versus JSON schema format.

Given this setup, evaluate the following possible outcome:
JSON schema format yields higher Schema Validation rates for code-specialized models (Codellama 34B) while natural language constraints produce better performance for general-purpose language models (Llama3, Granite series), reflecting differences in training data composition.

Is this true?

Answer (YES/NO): NO